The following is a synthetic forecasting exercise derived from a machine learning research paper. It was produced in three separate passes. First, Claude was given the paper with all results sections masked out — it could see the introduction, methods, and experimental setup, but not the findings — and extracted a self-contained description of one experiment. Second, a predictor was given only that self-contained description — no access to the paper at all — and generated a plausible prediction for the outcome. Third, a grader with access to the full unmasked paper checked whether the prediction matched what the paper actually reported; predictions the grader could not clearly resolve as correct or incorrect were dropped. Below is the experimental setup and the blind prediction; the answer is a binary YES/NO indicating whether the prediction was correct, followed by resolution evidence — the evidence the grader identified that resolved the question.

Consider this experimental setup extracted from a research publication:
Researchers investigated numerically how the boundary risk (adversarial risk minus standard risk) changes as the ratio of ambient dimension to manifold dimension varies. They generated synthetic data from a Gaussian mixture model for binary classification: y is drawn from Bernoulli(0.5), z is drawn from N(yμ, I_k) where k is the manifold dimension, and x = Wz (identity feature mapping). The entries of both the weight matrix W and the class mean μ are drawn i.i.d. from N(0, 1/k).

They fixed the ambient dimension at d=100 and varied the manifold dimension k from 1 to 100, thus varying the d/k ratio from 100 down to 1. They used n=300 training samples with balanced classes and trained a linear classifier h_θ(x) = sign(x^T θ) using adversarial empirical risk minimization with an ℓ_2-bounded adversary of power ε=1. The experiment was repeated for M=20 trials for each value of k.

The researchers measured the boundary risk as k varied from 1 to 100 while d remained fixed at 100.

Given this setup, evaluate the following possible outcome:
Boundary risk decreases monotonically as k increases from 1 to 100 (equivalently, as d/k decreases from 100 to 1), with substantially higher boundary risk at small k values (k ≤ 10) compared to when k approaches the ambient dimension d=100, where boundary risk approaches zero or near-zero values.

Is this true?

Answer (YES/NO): NO